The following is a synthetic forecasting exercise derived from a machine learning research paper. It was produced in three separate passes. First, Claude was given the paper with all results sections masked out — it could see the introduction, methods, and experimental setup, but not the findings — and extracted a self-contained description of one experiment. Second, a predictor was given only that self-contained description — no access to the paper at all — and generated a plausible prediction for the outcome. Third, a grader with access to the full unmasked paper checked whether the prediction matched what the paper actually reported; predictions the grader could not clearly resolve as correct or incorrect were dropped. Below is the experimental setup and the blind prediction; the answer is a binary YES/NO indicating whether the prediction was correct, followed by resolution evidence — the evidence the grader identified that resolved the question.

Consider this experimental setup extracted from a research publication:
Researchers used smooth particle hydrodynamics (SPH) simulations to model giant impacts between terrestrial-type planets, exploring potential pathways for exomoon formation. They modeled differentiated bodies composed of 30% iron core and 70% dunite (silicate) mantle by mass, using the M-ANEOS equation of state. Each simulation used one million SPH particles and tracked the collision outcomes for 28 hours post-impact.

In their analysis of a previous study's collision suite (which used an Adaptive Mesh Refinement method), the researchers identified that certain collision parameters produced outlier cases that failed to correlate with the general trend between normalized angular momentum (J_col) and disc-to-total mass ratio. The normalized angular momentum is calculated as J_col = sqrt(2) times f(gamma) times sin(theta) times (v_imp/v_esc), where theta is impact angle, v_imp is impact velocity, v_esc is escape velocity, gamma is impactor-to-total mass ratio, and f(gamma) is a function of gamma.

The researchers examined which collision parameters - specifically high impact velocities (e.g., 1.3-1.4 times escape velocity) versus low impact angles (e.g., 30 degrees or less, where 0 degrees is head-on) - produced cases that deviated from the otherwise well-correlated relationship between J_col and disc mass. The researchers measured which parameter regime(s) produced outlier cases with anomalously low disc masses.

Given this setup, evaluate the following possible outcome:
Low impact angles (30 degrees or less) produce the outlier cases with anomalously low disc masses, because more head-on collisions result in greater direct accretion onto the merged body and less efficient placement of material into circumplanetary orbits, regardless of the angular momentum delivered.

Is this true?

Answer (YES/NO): NO